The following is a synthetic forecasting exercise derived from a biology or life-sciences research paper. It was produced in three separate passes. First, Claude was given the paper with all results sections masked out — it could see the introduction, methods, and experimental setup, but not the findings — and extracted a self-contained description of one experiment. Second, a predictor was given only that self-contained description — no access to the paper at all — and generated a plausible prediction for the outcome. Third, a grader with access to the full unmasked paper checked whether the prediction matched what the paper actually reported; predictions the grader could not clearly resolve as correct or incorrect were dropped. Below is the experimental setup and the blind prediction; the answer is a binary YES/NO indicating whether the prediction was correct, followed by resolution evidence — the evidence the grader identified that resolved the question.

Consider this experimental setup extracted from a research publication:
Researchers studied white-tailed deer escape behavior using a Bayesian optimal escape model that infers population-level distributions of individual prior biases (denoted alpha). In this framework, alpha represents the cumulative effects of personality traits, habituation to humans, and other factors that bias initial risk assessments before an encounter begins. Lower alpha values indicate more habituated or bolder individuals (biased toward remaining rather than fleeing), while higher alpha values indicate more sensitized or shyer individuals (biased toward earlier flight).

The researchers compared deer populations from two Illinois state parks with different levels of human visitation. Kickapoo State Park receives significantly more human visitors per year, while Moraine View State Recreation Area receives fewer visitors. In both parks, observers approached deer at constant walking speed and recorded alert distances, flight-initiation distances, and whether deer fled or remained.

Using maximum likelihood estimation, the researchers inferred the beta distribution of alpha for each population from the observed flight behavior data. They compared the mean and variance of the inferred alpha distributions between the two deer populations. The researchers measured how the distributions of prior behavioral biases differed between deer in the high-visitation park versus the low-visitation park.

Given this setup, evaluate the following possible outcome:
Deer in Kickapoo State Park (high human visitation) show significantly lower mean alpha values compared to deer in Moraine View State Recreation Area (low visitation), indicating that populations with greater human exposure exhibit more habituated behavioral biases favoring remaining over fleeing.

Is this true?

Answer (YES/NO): YES